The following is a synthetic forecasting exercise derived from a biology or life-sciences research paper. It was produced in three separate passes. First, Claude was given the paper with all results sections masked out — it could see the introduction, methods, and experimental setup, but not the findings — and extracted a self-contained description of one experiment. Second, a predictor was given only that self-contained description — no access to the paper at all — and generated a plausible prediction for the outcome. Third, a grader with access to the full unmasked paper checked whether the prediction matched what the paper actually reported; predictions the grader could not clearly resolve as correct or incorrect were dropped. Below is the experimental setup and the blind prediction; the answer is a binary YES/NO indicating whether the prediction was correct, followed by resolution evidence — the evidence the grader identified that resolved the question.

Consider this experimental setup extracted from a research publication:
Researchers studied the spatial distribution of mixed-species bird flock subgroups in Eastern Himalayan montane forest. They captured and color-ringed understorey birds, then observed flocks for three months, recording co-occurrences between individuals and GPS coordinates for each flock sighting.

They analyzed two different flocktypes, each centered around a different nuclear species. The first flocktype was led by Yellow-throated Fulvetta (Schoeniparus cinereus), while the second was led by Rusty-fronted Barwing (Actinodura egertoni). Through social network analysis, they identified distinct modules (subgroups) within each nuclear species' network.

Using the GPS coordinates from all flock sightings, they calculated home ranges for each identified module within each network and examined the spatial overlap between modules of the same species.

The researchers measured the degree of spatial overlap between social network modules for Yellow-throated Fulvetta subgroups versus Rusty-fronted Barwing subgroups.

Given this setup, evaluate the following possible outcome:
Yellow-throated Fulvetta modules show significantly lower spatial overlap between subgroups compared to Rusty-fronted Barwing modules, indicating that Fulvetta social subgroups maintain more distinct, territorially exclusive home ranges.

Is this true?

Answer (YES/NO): NO